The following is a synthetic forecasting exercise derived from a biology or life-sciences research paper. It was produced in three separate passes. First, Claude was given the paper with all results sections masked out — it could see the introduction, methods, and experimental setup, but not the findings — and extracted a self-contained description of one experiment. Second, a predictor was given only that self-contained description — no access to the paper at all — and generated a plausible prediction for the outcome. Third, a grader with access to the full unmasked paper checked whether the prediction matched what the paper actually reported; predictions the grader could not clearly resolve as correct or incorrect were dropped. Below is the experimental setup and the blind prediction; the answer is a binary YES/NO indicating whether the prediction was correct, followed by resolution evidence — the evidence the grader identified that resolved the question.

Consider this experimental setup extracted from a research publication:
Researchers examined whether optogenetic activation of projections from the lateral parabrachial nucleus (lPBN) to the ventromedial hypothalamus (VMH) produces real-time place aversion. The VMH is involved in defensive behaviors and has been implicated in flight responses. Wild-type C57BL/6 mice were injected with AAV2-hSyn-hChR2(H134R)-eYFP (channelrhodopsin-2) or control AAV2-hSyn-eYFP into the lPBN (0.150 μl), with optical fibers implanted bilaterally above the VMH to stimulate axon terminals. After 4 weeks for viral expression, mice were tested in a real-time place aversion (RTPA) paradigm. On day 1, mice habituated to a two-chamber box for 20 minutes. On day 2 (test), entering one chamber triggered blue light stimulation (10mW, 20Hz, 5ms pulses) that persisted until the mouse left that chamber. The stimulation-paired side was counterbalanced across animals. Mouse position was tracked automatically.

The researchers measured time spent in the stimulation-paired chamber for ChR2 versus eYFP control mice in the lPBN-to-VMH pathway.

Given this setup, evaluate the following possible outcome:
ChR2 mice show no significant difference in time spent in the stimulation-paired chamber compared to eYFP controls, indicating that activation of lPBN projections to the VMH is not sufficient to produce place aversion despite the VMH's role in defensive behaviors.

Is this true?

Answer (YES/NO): NO